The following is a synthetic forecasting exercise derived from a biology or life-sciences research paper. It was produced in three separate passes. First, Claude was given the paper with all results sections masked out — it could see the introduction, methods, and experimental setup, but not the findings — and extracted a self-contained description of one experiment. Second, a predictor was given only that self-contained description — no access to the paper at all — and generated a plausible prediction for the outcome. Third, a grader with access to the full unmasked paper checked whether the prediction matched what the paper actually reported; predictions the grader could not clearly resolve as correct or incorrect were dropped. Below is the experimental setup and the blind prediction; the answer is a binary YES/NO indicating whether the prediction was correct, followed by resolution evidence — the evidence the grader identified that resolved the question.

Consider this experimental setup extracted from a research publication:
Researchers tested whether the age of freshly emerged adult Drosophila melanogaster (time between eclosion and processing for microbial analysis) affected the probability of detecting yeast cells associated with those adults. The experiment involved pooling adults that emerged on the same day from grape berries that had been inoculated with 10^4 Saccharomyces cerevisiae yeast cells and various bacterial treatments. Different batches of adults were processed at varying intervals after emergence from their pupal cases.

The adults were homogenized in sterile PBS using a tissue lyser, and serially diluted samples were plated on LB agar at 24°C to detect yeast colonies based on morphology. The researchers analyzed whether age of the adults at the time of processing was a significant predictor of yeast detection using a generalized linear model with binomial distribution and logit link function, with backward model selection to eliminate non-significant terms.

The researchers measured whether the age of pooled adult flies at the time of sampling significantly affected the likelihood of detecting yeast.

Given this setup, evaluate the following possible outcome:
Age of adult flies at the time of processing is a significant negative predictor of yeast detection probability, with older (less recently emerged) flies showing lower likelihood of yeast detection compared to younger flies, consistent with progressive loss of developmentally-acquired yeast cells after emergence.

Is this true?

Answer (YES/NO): NO